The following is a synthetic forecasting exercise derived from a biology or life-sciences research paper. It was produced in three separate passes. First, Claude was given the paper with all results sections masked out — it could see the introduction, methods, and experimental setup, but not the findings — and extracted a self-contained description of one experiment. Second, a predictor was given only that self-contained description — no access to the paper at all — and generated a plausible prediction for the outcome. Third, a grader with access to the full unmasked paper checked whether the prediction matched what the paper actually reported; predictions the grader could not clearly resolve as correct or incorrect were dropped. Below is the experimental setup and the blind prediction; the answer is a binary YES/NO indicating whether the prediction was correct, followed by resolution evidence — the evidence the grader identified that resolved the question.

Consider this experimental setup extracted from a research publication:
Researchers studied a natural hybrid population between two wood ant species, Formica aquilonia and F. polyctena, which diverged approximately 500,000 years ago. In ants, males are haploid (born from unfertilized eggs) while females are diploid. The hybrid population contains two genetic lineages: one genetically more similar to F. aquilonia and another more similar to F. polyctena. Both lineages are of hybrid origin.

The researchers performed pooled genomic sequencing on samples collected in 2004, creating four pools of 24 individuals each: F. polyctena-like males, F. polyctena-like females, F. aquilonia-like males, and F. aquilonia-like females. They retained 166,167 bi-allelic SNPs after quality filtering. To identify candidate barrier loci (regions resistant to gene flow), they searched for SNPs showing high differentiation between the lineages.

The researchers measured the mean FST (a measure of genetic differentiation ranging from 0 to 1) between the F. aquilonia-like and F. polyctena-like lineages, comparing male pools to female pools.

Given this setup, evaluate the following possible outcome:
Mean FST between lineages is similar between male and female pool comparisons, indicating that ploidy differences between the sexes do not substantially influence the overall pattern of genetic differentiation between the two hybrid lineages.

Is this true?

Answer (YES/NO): NO